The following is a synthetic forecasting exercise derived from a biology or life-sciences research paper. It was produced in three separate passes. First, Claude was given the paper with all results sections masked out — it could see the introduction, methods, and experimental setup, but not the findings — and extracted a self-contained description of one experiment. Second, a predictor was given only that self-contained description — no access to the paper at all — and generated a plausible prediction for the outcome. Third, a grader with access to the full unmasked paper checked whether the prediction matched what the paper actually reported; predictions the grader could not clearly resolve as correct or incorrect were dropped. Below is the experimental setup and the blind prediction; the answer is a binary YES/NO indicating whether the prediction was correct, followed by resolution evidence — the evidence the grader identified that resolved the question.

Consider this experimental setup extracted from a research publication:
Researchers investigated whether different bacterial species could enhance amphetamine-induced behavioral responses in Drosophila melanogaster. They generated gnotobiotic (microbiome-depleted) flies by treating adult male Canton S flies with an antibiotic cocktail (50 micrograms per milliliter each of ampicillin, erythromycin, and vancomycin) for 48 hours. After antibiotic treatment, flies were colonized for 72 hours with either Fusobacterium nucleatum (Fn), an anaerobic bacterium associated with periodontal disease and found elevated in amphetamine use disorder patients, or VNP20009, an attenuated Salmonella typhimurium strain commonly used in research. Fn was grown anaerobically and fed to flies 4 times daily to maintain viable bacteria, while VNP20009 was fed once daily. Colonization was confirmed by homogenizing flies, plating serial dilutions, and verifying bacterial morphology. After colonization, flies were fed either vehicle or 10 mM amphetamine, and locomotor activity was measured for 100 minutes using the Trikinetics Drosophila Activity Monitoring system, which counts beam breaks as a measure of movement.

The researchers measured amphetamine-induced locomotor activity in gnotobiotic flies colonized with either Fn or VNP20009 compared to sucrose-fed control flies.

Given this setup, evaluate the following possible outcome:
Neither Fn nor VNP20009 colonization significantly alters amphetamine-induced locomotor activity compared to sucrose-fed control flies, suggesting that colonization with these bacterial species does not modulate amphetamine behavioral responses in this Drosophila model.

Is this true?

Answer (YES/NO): NO